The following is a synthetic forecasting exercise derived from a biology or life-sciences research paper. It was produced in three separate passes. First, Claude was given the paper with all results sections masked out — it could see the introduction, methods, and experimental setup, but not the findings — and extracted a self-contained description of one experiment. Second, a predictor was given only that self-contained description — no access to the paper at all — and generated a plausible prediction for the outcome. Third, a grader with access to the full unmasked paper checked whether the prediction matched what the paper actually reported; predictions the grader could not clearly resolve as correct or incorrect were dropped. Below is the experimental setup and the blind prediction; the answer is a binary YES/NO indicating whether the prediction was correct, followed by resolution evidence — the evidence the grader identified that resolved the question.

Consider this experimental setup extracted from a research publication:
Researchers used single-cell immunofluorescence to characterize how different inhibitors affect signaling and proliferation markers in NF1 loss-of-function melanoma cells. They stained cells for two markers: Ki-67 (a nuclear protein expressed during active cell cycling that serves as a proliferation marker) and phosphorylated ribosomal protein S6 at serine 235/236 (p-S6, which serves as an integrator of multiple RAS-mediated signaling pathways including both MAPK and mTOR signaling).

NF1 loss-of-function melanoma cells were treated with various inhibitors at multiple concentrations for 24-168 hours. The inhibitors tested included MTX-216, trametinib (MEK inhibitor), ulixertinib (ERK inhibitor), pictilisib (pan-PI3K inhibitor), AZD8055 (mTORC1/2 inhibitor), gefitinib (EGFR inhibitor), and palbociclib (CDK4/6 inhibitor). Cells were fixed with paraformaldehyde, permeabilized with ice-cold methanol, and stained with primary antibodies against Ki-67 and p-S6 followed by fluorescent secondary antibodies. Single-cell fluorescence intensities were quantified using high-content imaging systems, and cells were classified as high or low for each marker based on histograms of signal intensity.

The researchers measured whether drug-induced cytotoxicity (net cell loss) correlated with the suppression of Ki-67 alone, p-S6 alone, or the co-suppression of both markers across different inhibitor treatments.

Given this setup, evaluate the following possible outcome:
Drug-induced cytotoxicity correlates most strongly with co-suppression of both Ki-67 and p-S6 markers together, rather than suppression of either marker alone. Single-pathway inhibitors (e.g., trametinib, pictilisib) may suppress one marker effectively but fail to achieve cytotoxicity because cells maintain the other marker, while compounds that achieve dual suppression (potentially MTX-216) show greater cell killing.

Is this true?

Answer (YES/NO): YES